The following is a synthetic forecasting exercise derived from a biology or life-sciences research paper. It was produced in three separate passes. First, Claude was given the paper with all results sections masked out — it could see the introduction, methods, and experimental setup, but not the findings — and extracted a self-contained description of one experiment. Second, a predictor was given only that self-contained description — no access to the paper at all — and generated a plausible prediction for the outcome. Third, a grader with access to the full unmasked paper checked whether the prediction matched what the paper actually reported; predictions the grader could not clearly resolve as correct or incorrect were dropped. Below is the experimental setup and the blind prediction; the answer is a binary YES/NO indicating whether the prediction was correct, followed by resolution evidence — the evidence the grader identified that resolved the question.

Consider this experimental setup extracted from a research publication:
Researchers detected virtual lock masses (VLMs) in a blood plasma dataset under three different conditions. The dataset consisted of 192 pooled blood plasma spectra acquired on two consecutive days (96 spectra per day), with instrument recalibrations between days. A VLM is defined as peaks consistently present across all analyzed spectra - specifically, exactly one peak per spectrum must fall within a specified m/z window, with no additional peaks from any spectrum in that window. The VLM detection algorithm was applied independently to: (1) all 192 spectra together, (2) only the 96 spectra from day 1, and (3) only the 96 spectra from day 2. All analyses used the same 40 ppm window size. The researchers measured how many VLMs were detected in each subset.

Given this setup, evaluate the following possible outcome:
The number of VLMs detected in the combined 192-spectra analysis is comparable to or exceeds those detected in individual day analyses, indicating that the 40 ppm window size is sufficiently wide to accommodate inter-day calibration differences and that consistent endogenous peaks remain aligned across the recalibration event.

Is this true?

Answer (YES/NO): NO